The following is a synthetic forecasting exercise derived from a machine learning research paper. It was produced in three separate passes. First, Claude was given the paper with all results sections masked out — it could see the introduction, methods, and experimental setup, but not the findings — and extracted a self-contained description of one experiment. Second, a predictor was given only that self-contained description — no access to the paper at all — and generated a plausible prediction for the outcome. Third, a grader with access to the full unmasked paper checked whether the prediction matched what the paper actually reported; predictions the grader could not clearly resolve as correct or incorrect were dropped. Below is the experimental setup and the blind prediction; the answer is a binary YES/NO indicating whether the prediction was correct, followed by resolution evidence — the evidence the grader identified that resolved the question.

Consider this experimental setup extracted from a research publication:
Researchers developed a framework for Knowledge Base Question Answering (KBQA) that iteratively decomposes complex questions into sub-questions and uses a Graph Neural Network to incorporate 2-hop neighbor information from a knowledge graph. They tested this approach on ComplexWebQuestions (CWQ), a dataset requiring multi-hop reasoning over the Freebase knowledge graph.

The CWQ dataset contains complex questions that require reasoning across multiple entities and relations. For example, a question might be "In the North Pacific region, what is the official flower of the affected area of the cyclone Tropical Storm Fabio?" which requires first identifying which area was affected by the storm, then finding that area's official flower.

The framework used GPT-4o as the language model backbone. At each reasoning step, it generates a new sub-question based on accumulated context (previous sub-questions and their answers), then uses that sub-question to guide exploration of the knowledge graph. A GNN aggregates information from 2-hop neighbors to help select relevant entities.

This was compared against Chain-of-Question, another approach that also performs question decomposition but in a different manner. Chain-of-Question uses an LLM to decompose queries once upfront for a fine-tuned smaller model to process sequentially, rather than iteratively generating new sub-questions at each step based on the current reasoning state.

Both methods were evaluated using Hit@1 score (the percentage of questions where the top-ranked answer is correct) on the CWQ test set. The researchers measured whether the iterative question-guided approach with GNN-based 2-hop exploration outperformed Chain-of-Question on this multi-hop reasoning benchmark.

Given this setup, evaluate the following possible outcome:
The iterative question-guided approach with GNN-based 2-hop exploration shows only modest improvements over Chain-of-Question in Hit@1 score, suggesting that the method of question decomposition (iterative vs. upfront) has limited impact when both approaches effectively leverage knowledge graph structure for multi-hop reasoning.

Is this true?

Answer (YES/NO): NO